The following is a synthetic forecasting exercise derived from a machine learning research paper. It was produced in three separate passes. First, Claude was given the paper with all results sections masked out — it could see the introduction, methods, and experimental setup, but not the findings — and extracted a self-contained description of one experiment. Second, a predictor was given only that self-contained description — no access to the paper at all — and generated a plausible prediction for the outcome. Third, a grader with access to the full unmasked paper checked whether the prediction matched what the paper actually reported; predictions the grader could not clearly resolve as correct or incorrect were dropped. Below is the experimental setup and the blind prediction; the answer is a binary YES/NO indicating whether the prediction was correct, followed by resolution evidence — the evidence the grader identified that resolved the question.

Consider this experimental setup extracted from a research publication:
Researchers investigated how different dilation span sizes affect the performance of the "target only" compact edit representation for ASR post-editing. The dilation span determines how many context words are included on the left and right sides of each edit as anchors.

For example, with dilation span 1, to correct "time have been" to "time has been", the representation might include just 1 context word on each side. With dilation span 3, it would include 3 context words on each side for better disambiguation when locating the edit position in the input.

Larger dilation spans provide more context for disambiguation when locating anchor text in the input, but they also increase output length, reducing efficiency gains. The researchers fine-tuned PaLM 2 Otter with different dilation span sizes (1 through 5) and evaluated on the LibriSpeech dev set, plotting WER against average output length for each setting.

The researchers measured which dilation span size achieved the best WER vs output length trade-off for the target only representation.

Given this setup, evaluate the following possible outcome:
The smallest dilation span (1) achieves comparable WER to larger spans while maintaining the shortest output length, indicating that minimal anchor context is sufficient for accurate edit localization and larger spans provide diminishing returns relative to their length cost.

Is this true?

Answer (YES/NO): NO